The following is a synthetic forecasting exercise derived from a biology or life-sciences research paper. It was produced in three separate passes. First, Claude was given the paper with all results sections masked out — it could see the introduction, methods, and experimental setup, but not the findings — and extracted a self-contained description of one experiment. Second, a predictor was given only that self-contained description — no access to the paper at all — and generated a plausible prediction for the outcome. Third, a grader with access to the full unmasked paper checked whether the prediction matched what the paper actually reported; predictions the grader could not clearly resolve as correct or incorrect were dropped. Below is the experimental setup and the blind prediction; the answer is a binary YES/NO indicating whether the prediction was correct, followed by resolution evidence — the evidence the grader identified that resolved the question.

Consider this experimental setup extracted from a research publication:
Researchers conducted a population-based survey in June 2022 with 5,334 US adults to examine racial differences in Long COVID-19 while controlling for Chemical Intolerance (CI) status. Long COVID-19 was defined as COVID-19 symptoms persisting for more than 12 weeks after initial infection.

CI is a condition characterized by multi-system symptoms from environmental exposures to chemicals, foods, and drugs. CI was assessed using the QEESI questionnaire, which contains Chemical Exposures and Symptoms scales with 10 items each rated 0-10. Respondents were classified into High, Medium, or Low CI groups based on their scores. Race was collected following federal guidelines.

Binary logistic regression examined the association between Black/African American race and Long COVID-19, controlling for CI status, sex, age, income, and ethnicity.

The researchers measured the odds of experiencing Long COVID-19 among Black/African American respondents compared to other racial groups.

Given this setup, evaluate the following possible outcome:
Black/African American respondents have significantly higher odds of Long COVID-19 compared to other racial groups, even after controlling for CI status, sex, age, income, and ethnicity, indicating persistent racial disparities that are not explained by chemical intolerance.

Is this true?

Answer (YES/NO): YES